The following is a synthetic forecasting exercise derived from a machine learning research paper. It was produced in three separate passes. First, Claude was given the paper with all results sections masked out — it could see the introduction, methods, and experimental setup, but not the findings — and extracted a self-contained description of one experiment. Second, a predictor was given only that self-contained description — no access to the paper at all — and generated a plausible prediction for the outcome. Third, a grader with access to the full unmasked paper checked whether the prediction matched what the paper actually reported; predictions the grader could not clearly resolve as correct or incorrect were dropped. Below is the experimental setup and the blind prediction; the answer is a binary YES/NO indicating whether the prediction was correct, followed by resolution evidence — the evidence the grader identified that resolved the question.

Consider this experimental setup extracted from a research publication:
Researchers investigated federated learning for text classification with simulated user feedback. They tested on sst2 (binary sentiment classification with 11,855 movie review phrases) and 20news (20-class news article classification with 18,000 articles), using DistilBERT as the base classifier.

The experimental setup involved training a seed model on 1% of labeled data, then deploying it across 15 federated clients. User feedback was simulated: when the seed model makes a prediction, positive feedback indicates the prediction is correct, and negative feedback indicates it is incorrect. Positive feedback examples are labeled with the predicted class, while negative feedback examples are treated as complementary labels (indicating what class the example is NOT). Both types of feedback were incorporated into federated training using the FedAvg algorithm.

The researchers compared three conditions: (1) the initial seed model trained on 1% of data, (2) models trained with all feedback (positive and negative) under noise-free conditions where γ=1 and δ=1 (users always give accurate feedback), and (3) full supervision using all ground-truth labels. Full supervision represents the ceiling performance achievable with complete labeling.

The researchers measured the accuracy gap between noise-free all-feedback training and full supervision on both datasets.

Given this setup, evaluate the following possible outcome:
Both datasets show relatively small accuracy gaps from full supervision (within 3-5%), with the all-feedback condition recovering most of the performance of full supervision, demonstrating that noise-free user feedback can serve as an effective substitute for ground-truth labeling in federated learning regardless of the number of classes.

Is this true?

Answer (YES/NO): NO